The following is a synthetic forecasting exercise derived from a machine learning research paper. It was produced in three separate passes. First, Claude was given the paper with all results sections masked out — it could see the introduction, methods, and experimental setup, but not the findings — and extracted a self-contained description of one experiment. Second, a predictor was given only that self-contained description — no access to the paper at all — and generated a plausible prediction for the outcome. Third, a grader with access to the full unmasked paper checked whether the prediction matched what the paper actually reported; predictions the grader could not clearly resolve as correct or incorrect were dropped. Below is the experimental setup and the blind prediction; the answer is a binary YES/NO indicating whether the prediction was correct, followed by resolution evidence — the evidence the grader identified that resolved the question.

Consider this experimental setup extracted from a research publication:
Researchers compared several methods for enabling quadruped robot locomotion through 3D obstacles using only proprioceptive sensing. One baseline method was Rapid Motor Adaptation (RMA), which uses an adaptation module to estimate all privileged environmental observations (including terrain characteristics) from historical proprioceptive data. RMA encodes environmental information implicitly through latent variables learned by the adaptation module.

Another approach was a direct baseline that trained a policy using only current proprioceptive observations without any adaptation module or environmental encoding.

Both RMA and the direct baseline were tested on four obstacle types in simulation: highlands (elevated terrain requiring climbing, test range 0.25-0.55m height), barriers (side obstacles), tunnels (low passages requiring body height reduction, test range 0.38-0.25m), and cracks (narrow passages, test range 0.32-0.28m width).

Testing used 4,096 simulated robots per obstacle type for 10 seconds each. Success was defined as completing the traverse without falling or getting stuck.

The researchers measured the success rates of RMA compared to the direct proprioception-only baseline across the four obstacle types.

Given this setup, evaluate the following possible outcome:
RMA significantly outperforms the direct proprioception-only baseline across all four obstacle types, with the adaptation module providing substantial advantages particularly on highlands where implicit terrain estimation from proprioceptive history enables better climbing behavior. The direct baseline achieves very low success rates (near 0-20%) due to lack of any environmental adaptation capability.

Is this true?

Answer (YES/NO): NO